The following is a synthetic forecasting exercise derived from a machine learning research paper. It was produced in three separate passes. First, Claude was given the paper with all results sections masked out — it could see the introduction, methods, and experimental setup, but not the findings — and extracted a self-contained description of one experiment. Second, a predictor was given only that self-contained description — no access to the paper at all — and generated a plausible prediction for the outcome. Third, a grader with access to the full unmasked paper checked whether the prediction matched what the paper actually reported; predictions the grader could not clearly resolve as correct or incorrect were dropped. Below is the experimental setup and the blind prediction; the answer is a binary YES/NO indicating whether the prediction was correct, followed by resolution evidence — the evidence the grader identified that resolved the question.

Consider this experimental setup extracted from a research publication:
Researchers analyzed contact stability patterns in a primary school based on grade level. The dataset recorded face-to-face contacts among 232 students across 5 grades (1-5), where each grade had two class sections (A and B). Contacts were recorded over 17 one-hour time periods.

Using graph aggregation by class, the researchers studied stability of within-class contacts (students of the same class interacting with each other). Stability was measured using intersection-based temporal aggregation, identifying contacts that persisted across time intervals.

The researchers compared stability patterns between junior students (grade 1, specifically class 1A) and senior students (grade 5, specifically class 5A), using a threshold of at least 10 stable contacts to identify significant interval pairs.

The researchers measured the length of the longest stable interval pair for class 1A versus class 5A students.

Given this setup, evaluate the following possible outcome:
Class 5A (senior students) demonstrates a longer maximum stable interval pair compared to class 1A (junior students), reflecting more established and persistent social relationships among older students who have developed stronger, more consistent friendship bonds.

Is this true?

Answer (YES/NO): YES